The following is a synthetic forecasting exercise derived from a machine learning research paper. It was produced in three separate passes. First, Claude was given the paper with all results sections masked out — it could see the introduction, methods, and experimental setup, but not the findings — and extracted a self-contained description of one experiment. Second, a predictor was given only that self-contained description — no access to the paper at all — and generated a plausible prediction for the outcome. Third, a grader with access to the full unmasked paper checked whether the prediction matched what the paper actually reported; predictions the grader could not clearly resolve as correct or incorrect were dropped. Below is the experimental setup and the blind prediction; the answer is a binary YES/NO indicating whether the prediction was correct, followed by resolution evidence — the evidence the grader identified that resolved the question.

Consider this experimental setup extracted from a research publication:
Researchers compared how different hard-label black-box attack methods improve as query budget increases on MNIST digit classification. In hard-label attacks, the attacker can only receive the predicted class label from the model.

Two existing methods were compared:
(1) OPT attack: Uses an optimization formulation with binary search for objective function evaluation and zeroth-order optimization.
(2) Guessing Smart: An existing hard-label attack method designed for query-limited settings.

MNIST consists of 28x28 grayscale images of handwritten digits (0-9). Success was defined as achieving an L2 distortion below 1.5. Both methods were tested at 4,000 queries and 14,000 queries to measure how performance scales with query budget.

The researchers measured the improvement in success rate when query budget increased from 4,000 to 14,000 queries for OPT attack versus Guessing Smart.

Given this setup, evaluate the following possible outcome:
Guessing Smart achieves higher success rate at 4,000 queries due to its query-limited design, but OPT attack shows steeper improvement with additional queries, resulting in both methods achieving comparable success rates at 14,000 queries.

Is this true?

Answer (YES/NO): NO